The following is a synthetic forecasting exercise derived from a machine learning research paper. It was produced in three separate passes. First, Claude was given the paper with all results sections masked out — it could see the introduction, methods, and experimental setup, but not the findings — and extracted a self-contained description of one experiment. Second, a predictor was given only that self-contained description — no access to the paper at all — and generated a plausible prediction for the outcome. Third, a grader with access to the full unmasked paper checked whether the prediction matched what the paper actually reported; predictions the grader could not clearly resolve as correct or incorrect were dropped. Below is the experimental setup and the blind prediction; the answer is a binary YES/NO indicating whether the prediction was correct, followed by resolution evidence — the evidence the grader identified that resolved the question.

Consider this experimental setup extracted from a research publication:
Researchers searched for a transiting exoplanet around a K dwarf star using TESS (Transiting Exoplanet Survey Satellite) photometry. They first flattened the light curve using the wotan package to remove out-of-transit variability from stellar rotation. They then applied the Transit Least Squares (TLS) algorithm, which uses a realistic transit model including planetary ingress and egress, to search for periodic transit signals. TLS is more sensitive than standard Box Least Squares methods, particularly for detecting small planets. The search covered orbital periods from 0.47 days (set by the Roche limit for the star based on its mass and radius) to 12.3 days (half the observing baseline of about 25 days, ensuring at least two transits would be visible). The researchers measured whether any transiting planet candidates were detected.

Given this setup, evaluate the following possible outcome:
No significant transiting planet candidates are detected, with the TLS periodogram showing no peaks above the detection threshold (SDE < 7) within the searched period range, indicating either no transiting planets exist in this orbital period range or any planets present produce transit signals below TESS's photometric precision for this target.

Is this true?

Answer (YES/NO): YES